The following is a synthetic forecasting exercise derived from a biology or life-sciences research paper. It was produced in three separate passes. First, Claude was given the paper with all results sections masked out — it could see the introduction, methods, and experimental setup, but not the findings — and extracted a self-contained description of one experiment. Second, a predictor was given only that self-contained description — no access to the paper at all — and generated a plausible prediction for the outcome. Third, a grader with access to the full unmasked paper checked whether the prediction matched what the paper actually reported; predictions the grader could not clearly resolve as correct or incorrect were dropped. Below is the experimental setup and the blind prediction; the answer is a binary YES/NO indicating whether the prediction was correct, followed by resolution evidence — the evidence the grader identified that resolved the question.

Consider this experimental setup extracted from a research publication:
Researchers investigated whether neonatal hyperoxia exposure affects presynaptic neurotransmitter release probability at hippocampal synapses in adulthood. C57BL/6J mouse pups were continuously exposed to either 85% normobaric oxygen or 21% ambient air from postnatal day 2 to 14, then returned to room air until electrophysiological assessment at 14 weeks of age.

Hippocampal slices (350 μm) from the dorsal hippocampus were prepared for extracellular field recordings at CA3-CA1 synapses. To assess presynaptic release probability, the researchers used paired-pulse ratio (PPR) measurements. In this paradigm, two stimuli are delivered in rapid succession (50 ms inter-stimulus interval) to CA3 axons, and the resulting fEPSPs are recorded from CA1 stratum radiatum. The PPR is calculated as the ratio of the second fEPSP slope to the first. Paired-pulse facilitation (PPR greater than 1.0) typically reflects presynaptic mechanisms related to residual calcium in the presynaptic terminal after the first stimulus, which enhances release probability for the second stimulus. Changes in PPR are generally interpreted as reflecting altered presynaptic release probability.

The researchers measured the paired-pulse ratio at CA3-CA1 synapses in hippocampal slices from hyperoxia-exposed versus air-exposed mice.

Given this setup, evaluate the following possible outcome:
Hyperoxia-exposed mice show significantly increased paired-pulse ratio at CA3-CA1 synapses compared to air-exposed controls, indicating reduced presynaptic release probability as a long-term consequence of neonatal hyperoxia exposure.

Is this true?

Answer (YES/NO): NO